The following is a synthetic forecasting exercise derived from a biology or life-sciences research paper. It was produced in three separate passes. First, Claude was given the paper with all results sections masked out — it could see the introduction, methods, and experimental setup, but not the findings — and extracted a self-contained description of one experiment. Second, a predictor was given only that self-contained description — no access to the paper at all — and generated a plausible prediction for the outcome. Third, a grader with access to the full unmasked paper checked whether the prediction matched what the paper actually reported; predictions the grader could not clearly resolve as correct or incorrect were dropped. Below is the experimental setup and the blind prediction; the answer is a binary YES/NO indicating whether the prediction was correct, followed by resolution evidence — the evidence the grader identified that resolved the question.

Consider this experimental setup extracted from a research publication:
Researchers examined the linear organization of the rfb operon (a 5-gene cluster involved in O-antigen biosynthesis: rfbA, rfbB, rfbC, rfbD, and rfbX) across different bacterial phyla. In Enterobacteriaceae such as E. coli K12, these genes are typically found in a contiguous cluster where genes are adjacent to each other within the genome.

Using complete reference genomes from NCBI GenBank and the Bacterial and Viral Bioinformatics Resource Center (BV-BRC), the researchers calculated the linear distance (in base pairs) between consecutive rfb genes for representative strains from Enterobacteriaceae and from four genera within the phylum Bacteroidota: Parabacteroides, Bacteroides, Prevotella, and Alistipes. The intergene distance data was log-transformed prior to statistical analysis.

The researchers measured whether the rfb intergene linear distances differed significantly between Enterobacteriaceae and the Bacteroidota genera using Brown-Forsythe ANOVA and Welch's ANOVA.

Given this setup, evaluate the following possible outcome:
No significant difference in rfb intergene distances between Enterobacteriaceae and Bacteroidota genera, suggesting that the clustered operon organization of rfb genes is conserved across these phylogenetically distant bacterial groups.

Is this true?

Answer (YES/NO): NO